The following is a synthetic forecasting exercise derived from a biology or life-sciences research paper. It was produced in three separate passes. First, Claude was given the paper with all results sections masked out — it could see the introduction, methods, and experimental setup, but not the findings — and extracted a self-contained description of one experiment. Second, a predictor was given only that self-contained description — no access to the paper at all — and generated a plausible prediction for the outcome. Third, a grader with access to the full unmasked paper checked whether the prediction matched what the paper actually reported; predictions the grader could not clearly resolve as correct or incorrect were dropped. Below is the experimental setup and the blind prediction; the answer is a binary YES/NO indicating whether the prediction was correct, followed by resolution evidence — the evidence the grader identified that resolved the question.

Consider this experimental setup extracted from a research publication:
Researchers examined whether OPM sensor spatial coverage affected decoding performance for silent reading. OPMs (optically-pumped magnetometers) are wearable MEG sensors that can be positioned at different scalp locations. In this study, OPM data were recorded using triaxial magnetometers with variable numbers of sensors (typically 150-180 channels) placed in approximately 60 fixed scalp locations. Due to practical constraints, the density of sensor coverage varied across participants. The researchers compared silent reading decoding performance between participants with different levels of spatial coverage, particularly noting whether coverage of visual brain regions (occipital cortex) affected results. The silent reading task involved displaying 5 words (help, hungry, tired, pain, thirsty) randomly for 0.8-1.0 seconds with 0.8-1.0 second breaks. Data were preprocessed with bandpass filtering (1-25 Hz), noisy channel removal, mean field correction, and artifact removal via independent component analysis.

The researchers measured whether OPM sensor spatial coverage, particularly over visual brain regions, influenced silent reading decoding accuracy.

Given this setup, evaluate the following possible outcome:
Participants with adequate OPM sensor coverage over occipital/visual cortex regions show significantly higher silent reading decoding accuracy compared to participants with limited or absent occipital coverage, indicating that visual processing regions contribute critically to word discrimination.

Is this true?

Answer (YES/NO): YES